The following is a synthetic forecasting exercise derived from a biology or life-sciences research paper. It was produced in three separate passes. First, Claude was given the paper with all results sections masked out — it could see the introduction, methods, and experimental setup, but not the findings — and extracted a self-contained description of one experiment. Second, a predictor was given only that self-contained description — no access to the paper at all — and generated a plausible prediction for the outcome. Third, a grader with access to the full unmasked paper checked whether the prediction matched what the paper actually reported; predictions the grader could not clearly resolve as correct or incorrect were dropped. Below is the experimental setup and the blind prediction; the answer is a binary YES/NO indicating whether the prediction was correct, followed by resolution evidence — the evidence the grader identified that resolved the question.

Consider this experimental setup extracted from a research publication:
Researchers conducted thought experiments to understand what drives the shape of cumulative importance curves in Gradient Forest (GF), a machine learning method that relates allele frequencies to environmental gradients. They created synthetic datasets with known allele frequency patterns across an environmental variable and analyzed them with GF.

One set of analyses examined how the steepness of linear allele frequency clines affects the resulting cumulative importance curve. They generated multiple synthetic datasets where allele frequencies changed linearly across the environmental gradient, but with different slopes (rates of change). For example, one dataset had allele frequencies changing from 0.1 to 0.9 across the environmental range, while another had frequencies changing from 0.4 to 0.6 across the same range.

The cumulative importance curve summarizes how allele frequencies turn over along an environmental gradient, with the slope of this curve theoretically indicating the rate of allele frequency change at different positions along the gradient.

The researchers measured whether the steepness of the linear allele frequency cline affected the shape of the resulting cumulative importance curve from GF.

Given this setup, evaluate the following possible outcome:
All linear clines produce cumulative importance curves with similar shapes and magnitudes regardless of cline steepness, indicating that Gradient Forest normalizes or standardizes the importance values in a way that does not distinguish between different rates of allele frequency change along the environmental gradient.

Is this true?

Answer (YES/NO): YES